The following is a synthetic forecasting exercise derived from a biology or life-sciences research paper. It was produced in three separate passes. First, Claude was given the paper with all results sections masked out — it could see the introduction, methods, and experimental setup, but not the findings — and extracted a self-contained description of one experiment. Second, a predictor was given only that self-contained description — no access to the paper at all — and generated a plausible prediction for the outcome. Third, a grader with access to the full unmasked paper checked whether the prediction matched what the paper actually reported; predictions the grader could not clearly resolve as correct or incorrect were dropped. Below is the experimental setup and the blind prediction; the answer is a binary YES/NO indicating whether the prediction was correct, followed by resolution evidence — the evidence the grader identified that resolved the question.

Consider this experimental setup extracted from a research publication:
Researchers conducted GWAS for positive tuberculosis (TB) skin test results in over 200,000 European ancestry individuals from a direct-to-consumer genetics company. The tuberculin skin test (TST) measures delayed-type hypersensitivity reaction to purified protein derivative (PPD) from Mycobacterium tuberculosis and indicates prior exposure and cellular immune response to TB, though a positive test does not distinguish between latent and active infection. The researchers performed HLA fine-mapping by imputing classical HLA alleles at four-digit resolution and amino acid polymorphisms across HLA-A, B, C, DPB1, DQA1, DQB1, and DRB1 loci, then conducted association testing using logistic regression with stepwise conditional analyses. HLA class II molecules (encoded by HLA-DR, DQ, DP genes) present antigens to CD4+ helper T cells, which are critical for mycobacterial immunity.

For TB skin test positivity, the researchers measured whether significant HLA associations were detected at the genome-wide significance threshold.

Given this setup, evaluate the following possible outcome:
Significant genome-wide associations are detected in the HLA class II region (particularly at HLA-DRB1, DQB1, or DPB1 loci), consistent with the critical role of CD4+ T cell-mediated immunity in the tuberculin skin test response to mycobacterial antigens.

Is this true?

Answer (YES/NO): YES